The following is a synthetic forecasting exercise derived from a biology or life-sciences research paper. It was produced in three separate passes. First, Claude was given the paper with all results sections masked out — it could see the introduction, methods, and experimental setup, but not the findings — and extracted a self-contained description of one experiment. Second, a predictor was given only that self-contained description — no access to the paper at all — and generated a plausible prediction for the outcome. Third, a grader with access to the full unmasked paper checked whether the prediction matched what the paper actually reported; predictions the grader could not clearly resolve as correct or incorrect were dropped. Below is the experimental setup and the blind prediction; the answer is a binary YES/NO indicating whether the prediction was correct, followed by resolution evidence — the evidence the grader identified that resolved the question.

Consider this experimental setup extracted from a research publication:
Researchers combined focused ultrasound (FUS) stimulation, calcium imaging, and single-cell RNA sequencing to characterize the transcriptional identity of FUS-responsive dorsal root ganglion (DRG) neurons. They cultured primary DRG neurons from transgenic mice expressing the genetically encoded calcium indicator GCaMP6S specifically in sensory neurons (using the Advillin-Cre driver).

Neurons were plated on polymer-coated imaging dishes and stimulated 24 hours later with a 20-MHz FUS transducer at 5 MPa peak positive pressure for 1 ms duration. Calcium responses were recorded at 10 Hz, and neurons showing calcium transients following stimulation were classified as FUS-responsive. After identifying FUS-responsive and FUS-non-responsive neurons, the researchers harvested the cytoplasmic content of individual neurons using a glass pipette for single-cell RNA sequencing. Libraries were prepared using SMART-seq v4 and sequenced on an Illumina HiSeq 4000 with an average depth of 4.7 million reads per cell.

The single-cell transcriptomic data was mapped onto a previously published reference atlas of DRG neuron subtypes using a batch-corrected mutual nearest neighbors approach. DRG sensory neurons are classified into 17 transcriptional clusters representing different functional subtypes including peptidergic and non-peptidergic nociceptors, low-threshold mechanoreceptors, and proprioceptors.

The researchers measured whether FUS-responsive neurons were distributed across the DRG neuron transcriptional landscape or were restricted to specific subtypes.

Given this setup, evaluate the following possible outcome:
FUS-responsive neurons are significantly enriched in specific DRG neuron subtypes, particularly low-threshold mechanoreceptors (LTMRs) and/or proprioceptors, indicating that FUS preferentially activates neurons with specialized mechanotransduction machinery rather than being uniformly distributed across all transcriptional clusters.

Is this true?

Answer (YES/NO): NO